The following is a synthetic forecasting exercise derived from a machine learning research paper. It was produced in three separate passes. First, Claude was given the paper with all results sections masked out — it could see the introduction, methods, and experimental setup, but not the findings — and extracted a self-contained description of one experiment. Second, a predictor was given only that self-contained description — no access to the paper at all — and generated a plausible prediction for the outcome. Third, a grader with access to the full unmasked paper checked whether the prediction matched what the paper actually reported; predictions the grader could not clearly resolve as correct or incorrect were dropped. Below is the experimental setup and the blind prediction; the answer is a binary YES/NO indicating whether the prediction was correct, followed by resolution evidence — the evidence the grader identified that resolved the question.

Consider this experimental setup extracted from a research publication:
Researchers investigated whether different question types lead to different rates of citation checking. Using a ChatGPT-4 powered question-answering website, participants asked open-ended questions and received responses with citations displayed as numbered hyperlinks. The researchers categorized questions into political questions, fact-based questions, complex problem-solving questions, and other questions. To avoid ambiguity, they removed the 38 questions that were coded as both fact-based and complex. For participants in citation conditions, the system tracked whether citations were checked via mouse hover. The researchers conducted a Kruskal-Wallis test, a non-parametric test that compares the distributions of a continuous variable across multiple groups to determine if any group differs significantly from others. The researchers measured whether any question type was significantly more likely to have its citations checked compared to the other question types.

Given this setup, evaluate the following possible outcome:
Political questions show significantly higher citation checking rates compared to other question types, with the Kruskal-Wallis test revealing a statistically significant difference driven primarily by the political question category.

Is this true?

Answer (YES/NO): NO